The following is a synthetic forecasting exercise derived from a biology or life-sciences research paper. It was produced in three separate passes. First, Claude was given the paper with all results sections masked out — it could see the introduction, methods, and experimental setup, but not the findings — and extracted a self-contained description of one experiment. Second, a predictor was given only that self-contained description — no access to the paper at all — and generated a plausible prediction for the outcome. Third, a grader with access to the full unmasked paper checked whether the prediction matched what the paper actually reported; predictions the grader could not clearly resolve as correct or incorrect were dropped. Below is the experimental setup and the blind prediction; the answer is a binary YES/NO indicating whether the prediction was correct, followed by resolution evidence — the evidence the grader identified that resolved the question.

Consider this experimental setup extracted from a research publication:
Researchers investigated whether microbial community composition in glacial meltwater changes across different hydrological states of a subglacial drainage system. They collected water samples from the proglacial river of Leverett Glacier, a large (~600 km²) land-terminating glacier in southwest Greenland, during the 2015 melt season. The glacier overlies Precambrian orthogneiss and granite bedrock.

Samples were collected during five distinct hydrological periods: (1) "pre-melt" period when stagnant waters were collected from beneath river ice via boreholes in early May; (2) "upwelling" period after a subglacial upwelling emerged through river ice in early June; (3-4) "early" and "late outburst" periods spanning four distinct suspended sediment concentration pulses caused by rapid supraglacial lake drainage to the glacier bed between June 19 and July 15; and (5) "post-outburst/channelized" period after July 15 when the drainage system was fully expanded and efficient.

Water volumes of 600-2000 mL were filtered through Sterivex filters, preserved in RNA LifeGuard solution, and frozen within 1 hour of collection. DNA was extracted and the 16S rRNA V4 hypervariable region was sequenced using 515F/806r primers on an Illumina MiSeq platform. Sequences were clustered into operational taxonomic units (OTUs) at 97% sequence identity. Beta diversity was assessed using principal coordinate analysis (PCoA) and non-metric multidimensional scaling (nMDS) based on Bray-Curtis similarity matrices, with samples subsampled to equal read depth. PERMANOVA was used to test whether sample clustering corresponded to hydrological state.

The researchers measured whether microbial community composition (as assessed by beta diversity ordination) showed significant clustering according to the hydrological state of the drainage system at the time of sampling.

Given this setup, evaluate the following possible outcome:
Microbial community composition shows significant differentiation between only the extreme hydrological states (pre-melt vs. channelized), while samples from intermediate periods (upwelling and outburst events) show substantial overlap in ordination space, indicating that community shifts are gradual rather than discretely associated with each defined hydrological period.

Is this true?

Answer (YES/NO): NO